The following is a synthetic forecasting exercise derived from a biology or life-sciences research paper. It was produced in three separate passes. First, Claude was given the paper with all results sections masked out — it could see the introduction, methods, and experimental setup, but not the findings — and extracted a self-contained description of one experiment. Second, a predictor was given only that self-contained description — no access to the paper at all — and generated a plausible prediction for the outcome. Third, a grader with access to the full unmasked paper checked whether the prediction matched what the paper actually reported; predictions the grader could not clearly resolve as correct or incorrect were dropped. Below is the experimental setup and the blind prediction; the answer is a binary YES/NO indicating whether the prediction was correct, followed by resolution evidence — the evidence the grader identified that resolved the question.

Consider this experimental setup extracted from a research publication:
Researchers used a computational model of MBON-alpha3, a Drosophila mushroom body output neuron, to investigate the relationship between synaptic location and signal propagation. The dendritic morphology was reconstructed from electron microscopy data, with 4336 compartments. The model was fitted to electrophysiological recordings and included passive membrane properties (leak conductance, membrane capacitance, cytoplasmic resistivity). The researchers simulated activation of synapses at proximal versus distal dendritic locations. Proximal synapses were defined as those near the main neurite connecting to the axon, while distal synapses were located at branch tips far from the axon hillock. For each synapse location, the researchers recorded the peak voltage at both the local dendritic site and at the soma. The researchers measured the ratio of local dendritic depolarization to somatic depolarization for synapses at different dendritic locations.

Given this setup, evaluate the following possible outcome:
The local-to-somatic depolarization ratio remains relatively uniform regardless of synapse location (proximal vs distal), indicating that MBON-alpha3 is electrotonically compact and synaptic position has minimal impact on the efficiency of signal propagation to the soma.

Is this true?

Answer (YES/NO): YES